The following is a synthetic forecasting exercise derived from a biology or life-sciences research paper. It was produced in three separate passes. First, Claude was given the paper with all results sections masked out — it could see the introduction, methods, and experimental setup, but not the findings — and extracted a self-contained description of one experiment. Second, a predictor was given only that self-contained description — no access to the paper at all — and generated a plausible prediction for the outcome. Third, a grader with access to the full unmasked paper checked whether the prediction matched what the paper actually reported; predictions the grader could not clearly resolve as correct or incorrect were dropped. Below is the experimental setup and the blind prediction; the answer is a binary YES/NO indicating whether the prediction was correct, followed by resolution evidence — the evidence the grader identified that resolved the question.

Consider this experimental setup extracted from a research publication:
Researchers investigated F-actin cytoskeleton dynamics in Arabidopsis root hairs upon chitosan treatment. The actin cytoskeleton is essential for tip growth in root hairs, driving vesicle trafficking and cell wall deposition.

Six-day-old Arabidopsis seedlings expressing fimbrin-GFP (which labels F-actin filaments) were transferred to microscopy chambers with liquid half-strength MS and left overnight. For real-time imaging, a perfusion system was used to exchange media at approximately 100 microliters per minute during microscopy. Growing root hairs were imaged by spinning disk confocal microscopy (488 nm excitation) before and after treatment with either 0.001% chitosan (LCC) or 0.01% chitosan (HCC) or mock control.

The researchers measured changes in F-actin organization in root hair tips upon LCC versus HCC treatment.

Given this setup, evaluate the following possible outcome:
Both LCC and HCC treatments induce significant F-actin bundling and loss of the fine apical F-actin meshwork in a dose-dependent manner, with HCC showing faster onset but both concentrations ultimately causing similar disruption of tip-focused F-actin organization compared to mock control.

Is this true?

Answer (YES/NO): NO